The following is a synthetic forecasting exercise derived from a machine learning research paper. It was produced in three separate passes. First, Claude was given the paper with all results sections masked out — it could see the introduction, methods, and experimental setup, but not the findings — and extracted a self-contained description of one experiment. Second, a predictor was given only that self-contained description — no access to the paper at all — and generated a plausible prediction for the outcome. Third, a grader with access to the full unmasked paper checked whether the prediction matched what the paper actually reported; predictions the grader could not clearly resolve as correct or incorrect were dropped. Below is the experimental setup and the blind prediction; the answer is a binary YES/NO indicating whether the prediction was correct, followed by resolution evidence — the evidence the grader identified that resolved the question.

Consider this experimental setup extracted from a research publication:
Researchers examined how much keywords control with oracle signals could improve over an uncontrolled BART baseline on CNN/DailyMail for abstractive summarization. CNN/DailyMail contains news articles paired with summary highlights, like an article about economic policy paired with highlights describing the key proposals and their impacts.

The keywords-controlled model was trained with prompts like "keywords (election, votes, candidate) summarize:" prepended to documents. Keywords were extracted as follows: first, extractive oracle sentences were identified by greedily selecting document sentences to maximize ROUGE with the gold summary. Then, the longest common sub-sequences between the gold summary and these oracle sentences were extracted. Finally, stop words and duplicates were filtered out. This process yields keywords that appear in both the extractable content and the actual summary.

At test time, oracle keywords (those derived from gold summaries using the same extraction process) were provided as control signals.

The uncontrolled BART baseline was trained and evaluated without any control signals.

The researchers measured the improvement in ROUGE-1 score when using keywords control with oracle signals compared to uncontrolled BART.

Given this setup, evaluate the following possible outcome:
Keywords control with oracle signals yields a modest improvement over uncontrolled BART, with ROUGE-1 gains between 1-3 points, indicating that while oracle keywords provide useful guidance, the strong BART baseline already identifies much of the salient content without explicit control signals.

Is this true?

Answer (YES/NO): NO